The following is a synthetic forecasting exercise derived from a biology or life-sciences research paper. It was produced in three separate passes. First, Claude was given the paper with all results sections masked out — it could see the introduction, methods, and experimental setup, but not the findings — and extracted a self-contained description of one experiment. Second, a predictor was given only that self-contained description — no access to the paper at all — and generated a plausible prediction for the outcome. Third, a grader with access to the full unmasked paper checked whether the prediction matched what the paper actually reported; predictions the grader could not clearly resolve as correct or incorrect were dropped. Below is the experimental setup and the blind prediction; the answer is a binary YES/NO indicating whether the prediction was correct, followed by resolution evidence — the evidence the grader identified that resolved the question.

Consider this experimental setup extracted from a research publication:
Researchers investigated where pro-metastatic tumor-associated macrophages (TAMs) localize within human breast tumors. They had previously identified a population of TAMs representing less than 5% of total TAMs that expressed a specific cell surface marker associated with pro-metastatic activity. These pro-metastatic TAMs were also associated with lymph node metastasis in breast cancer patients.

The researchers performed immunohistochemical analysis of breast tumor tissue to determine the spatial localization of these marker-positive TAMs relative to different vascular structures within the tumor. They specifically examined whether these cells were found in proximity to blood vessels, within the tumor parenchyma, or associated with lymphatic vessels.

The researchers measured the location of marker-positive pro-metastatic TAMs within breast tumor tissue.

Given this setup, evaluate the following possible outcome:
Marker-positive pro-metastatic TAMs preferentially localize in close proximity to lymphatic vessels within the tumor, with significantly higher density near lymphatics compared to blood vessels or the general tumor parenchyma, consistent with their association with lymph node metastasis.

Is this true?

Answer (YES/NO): YES